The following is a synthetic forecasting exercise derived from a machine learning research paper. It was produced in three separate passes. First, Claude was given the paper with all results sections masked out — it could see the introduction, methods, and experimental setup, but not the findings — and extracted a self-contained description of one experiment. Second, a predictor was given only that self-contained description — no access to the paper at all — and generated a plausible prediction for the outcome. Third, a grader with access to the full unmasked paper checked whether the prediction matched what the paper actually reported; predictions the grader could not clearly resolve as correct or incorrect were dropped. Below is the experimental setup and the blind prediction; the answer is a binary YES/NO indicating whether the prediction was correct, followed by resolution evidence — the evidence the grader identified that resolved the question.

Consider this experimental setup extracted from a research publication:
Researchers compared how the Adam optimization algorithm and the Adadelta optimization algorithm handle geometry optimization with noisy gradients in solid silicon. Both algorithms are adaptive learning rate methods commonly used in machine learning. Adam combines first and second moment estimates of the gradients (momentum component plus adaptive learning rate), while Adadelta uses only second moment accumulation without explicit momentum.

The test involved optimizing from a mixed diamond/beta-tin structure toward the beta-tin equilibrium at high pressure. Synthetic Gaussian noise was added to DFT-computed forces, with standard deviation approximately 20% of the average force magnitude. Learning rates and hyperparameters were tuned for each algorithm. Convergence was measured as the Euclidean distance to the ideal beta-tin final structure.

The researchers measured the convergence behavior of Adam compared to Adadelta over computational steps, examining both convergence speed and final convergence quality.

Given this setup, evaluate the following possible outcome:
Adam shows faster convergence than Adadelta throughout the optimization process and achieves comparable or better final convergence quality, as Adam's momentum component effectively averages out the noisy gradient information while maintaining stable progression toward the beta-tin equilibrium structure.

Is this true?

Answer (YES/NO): NO